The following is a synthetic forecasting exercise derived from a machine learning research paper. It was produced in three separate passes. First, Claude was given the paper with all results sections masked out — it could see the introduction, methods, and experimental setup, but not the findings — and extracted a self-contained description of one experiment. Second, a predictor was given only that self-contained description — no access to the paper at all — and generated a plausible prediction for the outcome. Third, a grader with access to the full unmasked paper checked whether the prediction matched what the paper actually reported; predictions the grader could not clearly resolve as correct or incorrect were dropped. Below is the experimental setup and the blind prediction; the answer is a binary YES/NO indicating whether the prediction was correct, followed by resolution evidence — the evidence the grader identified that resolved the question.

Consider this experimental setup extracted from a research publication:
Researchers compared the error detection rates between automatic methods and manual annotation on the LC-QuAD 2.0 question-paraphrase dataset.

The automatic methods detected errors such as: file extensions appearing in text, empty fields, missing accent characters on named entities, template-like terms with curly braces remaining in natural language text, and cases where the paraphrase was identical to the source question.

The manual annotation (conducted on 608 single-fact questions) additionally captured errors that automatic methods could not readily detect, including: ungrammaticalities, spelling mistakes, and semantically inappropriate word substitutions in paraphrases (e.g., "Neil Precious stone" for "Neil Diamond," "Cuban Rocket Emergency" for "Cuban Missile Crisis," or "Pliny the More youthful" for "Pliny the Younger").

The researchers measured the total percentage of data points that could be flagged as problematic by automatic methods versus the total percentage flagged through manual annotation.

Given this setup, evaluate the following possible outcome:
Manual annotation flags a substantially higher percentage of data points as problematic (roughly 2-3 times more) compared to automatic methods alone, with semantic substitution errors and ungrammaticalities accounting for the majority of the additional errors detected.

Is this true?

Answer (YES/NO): NO